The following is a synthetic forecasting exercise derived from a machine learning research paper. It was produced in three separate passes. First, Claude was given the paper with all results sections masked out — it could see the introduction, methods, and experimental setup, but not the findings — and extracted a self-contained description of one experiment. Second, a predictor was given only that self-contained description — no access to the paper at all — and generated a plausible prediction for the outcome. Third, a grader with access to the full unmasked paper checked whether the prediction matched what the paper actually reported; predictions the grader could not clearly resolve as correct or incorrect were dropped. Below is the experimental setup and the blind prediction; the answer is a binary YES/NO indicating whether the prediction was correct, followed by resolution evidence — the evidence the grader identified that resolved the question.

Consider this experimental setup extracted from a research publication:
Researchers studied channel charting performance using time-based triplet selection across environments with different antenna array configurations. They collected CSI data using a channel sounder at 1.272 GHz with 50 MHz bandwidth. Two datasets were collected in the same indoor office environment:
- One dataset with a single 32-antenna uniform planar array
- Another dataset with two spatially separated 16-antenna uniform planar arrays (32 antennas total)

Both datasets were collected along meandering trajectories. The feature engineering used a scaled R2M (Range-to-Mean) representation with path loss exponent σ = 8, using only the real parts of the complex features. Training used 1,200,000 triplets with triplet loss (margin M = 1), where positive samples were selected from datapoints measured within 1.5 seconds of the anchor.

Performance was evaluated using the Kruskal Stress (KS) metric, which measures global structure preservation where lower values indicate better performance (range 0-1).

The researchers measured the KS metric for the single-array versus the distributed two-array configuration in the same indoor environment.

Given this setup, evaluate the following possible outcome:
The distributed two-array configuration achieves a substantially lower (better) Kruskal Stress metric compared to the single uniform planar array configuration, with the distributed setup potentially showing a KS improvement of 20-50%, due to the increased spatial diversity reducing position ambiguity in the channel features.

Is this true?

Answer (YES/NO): YES